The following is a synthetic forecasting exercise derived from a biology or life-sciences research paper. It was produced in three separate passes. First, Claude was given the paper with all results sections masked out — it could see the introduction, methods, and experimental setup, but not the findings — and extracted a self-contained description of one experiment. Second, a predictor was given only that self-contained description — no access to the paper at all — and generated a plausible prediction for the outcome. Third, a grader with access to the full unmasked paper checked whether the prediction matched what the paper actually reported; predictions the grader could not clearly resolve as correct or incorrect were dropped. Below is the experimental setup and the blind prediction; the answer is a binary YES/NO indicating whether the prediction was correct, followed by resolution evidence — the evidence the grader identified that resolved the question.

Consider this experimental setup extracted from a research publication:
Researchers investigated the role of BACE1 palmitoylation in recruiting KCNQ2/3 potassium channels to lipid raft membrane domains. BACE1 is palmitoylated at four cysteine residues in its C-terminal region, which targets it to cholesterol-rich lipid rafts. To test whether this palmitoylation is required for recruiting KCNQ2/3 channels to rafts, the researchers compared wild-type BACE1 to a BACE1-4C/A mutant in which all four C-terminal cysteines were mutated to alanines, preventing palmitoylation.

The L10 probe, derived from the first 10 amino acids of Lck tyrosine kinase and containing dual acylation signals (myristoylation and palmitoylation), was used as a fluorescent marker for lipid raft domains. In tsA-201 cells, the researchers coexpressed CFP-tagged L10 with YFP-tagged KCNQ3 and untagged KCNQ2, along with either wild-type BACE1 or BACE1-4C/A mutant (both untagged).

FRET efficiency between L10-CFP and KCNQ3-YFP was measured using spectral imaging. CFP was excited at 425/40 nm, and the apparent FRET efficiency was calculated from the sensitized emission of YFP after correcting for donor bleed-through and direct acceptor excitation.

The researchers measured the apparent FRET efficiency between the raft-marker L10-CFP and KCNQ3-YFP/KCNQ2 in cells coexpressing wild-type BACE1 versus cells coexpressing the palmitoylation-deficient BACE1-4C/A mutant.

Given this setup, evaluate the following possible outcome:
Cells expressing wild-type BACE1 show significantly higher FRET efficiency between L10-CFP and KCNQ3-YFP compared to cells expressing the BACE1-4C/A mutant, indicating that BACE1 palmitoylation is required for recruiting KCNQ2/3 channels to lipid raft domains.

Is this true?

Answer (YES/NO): YES